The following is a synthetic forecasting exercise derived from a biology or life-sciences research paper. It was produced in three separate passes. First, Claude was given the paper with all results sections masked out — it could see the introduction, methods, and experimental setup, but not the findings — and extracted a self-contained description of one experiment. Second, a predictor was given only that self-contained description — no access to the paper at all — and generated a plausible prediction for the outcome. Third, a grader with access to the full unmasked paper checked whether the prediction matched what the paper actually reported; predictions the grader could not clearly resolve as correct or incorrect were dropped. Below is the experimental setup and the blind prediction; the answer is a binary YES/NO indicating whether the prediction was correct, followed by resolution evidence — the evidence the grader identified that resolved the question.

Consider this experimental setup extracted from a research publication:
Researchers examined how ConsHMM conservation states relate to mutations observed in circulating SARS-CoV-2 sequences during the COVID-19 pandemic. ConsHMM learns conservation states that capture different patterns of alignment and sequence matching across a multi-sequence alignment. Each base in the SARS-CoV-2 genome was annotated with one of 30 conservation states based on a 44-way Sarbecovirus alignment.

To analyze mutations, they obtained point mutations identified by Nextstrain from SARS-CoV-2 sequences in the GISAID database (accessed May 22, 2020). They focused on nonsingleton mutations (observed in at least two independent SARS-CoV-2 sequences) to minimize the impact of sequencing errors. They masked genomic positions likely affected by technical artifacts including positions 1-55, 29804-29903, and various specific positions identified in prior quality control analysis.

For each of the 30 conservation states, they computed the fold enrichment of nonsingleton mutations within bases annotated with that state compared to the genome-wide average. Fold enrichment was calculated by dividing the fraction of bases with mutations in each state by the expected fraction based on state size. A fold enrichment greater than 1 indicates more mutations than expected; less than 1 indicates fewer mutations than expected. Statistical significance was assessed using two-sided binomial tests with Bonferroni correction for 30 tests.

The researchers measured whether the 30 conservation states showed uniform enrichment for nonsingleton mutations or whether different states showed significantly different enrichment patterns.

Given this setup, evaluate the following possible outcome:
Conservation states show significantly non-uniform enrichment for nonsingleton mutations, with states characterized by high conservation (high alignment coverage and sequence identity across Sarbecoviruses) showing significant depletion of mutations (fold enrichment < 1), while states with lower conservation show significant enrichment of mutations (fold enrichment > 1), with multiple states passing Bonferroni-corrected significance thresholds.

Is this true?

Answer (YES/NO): YES